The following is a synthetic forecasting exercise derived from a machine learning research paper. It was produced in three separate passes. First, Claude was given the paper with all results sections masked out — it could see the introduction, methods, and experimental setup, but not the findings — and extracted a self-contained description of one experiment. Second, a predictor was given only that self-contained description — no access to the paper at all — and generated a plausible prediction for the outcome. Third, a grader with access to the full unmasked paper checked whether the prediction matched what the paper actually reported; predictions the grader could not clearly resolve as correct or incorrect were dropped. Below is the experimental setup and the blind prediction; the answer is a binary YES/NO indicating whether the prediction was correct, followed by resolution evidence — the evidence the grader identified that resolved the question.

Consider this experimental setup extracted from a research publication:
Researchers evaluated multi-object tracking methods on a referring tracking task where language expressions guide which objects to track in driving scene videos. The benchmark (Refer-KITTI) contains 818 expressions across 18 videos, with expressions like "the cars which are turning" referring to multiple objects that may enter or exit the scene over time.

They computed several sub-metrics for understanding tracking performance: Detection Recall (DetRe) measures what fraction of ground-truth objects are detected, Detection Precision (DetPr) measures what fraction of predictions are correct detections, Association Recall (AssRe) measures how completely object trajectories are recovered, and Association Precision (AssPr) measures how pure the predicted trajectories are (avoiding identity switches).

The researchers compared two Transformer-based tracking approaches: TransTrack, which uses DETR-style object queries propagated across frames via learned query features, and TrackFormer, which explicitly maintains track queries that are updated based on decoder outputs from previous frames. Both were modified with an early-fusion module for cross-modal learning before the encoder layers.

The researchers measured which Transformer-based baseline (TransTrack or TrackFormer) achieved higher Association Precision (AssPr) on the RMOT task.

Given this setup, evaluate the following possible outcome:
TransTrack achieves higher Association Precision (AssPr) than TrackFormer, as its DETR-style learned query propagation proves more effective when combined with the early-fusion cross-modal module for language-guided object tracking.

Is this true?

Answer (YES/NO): NO